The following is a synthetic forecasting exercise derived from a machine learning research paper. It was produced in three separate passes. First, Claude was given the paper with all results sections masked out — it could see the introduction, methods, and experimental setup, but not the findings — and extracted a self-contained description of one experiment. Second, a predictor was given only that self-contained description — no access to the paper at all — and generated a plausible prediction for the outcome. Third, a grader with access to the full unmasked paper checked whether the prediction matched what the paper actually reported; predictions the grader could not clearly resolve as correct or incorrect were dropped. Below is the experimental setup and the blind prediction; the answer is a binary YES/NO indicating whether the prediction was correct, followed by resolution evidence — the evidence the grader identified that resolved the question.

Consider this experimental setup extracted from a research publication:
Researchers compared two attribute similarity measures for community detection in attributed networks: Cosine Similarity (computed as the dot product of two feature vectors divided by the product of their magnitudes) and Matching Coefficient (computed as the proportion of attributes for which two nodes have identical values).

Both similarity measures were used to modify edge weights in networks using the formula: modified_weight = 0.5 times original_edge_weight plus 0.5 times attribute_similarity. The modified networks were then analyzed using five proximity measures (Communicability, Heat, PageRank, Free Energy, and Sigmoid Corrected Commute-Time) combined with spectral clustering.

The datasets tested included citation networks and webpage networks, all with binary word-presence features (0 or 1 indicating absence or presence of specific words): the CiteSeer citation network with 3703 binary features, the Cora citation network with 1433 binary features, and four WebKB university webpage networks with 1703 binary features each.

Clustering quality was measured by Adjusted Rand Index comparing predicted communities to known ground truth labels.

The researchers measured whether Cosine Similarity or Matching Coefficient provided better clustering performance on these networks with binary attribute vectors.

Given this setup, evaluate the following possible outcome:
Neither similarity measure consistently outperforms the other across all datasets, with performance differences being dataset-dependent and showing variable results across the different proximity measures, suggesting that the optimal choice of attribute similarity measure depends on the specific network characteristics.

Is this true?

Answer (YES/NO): NO